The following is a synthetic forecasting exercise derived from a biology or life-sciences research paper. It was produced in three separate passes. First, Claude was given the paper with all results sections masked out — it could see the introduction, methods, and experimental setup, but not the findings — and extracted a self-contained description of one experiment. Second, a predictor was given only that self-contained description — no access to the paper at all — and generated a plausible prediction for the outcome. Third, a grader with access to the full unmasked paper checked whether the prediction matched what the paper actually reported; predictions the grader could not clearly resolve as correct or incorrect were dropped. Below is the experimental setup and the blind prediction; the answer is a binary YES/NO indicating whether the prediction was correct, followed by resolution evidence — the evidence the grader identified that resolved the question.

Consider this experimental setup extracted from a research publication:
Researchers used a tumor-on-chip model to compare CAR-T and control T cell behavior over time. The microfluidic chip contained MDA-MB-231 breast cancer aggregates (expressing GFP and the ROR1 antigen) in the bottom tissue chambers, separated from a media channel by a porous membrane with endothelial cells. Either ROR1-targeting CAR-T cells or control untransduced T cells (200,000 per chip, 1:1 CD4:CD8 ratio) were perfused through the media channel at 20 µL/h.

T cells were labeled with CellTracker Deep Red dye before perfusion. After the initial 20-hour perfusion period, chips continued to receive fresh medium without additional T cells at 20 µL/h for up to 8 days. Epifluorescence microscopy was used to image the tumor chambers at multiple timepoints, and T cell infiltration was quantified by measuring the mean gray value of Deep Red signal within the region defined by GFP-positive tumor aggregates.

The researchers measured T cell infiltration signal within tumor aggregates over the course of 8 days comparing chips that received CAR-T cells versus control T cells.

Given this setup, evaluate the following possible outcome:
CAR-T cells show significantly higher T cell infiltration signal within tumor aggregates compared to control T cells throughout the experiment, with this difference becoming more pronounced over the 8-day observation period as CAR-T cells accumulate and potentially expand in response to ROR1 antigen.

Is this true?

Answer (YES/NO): YES